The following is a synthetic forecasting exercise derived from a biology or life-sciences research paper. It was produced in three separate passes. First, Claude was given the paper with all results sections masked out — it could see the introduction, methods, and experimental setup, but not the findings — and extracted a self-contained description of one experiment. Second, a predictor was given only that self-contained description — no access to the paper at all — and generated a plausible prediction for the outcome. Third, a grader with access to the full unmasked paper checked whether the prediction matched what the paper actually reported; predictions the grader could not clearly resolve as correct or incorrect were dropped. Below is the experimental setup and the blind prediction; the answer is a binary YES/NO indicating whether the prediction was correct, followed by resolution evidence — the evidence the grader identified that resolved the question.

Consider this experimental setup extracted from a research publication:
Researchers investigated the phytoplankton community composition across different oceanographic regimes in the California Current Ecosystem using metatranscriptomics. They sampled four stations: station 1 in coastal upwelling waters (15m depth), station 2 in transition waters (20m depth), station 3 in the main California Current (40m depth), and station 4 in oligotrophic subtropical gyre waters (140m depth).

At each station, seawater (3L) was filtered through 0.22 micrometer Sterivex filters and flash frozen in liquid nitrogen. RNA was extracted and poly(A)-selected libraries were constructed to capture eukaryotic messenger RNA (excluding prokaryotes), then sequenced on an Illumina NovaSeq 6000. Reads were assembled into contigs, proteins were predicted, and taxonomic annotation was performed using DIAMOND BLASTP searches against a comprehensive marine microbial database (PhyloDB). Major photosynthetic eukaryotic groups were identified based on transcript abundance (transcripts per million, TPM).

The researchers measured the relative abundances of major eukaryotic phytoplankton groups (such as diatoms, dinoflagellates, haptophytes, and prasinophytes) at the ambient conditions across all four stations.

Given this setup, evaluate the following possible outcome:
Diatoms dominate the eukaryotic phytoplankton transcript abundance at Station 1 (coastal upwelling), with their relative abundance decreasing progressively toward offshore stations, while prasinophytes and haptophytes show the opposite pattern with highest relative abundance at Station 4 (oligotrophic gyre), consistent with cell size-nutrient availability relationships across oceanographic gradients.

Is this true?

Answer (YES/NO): NO